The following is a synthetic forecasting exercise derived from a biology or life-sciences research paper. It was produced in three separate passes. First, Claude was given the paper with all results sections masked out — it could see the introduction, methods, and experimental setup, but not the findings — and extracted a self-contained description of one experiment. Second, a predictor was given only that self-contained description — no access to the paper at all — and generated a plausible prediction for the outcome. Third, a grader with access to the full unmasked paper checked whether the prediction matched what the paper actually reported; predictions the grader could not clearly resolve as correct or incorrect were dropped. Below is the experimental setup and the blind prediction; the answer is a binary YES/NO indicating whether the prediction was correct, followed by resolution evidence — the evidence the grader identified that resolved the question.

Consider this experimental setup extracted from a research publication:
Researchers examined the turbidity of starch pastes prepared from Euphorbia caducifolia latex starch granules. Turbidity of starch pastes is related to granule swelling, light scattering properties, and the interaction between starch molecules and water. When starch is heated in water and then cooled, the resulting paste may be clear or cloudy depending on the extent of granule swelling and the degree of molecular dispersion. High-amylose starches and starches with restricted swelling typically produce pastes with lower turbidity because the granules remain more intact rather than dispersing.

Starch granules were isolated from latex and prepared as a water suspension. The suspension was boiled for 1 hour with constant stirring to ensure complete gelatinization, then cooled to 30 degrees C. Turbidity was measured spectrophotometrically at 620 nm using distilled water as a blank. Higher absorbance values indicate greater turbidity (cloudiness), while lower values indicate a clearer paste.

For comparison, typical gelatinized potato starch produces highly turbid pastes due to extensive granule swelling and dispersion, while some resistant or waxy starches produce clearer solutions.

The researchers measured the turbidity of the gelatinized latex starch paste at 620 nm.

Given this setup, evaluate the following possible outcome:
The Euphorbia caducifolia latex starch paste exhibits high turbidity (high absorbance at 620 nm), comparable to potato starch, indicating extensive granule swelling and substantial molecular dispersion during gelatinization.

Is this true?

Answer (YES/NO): NO